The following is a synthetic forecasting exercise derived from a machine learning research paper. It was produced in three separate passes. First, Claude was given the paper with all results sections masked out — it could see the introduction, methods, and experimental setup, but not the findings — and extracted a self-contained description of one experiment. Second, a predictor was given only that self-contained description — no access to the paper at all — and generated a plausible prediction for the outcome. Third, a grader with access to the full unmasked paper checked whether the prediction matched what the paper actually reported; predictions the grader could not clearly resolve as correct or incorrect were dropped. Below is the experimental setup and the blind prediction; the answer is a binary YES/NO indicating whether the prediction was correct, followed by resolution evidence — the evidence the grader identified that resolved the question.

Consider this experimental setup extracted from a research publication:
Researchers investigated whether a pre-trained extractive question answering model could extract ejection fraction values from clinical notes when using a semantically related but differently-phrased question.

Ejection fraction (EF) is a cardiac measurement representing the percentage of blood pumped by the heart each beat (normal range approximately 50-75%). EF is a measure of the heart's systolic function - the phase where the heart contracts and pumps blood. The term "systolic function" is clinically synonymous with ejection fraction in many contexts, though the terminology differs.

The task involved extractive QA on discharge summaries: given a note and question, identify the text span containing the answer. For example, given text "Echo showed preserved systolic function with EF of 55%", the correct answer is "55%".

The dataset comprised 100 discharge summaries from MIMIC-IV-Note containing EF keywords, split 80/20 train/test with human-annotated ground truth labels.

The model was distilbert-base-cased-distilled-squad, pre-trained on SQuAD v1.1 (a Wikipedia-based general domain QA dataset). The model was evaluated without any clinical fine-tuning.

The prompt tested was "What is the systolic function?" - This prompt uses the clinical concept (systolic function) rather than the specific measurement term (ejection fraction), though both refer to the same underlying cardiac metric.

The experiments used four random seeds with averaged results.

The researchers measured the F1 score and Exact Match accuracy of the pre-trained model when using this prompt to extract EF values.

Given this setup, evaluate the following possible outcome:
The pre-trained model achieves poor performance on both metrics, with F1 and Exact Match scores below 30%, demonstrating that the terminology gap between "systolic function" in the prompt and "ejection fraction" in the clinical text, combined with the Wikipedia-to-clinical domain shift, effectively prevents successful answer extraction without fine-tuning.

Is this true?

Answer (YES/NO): YES